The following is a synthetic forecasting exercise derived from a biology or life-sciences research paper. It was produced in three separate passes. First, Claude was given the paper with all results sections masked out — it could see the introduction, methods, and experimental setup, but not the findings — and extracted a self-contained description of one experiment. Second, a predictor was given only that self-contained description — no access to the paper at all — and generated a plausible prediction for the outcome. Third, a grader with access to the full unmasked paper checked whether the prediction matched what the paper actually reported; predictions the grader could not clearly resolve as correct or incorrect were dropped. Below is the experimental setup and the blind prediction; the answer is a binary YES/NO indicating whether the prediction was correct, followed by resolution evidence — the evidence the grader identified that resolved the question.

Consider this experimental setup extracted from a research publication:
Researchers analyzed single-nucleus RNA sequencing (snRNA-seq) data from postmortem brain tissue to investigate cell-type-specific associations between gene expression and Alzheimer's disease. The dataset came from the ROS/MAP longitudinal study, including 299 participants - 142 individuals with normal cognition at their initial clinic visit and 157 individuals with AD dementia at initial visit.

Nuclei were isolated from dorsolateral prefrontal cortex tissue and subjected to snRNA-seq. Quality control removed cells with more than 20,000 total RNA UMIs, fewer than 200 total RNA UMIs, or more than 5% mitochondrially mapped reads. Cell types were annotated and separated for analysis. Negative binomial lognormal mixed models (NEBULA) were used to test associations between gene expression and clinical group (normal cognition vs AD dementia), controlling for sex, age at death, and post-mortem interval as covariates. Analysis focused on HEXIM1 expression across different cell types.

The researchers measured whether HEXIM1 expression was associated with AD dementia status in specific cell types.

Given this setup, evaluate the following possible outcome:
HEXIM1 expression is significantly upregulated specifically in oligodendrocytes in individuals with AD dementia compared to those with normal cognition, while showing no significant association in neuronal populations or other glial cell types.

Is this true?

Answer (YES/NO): NO